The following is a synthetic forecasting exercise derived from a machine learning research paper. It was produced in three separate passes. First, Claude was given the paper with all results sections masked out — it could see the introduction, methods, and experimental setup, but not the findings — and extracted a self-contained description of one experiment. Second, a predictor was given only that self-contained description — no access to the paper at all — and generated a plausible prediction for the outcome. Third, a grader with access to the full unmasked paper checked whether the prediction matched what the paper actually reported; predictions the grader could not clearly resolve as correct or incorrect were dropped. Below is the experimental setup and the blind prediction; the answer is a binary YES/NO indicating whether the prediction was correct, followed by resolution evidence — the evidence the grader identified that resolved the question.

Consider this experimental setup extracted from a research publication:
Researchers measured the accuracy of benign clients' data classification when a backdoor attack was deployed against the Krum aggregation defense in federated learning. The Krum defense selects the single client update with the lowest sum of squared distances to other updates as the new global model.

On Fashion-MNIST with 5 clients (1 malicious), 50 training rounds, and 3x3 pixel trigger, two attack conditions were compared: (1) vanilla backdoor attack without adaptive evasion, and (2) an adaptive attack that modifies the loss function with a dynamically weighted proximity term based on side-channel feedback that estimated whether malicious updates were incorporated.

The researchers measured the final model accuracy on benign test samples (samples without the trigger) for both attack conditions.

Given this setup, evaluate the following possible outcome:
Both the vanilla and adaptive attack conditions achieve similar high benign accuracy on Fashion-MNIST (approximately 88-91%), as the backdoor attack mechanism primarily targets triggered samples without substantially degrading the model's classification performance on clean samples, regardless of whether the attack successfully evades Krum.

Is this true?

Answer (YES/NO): NO